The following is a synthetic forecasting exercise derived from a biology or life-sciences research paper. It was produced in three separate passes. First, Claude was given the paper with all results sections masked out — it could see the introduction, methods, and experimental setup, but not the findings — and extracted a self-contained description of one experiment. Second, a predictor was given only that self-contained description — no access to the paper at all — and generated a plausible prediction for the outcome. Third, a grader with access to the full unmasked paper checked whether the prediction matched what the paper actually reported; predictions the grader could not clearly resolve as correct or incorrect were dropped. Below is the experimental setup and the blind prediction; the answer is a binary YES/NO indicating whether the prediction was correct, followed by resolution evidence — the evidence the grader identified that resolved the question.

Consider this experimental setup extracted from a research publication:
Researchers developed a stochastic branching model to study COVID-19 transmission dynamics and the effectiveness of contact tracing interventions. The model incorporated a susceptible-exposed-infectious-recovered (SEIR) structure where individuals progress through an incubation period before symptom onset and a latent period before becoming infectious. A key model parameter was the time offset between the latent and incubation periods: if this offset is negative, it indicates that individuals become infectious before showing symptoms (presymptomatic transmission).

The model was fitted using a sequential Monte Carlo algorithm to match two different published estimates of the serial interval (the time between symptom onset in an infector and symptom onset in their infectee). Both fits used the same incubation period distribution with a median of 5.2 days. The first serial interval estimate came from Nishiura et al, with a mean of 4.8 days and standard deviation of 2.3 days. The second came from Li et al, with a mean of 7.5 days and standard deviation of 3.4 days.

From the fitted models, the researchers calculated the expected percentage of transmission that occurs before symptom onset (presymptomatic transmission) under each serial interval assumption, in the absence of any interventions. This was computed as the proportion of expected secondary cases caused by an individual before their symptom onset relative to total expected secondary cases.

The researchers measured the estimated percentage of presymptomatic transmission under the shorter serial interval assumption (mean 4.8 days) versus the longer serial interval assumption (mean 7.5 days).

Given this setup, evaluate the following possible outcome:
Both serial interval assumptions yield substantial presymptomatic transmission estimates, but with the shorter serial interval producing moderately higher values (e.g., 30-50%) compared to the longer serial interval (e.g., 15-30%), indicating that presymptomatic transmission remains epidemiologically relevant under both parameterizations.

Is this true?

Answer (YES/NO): NO